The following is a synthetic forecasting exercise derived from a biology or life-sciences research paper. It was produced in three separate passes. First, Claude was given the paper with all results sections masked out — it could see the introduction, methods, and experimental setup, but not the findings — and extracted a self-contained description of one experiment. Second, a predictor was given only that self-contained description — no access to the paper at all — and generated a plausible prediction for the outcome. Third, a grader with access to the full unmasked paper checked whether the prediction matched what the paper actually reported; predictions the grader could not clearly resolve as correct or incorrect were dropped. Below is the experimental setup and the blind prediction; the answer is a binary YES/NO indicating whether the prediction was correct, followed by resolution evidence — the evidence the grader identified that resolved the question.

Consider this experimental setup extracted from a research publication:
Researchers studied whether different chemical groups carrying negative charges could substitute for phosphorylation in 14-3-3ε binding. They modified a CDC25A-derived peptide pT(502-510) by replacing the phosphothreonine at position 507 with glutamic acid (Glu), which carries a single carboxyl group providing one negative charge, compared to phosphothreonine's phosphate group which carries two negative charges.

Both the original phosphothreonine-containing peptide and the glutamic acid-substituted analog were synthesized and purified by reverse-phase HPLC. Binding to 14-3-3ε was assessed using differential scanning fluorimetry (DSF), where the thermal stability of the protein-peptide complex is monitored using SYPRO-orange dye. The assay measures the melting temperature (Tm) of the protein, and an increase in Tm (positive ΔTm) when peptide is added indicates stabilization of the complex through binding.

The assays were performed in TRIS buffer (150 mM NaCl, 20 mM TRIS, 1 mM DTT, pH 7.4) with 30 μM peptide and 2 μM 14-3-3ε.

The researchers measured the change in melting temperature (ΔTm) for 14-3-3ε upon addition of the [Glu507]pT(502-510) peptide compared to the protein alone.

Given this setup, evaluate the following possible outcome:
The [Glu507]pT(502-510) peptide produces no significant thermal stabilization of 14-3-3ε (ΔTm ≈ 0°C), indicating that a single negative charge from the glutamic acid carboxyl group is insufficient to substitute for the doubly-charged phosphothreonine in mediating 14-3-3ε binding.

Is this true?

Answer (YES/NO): NO